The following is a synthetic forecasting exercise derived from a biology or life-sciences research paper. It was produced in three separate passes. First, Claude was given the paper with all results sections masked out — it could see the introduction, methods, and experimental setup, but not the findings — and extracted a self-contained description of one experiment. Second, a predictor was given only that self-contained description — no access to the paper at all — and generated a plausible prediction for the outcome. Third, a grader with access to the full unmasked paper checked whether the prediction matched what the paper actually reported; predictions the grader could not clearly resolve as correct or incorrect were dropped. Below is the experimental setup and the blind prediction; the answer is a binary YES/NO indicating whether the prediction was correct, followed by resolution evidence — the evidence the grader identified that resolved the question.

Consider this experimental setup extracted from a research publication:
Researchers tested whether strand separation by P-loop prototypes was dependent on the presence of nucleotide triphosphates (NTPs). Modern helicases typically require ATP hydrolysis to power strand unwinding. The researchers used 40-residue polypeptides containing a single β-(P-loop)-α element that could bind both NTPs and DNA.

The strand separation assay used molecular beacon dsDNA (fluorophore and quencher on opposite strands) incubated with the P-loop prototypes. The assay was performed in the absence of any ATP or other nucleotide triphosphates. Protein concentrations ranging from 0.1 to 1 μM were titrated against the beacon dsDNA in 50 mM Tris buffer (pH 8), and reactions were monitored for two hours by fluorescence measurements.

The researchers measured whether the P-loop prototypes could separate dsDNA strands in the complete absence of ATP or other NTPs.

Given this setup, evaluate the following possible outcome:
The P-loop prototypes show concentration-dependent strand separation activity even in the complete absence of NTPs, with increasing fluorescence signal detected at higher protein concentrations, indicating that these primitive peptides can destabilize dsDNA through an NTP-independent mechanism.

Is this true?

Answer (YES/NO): YES